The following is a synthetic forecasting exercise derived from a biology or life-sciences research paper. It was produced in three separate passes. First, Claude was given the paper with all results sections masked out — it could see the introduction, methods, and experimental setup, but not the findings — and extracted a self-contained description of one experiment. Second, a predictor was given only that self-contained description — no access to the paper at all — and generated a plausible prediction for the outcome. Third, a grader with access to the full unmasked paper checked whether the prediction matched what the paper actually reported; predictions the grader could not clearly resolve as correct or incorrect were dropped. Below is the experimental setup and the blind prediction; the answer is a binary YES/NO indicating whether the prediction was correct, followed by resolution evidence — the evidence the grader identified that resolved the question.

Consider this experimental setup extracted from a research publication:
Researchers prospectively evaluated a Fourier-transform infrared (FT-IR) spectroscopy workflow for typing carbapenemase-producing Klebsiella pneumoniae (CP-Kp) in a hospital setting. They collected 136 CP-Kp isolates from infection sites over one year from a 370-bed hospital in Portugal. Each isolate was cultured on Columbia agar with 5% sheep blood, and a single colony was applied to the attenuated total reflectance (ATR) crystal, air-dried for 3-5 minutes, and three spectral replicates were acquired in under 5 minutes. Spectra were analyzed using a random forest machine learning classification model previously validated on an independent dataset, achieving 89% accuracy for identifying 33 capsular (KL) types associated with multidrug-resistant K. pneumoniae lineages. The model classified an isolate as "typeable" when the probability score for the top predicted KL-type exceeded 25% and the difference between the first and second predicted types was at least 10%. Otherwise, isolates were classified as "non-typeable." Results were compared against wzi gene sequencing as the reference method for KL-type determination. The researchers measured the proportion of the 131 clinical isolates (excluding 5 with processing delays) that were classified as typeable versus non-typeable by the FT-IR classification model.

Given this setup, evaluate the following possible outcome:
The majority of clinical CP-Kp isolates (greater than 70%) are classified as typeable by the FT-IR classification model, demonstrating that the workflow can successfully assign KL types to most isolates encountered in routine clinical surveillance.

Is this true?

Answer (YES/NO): NO